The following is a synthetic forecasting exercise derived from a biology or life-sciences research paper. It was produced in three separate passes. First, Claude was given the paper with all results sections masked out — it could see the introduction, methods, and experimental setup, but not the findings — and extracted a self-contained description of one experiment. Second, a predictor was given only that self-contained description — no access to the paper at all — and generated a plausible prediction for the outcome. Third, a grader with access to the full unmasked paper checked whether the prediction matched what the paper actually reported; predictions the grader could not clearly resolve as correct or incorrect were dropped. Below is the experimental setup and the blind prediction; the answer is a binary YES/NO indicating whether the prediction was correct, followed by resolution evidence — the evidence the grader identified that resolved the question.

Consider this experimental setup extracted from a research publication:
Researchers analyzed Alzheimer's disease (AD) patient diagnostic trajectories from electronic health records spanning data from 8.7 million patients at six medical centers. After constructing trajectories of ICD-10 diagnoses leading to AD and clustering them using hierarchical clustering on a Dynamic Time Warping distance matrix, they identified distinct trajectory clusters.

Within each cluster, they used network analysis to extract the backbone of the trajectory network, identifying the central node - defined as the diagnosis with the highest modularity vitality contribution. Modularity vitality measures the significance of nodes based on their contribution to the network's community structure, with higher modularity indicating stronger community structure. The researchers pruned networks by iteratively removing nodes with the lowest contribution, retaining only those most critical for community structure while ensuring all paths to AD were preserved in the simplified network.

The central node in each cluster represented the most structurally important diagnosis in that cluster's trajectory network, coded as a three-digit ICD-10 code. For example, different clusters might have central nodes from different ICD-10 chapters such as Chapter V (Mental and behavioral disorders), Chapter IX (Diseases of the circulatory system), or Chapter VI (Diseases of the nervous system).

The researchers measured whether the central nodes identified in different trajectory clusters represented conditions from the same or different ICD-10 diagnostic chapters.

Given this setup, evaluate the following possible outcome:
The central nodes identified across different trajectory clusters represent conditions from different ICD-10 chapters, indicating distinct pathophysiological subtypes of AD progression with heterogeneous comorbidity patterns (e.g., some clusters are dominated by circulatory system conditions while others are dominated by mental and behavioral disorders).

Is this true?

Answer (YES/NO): YES